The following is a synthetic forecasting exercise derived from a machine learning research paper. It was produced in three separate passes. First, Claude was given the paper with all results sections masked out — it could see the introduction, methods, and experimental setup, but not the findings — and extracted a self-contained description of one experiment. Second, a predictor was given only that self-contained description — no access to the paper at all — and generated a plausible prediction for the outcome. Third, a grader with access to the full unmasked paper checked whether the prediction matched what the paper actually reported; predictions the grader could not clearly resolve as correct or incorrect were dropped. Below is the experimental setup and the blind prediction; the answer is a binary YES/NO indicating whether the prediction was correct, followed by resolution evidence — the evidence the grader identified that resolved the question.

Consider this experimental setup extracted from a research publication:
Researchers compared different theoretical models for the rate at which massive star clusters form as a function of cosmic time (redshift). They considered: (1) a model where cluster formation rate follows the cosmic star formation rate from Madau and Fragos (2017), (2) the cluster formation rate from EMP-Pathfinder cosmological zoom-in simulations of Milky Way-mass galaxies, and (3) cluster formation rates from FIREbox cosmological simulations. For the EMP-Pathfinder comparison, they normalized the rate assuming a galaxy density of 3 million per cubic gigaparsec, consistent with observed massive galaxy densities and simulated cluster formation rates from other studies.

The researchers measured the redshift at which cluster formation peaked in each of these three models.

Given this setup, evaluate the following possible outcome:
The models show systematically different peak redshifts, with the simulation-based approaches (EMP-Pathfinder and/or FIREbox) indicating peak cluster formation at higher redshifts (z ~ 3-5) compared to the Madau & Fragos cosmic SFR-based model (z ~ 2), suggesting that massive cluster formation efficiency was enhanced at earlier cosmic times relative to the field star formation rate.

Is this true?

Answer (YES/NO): NO